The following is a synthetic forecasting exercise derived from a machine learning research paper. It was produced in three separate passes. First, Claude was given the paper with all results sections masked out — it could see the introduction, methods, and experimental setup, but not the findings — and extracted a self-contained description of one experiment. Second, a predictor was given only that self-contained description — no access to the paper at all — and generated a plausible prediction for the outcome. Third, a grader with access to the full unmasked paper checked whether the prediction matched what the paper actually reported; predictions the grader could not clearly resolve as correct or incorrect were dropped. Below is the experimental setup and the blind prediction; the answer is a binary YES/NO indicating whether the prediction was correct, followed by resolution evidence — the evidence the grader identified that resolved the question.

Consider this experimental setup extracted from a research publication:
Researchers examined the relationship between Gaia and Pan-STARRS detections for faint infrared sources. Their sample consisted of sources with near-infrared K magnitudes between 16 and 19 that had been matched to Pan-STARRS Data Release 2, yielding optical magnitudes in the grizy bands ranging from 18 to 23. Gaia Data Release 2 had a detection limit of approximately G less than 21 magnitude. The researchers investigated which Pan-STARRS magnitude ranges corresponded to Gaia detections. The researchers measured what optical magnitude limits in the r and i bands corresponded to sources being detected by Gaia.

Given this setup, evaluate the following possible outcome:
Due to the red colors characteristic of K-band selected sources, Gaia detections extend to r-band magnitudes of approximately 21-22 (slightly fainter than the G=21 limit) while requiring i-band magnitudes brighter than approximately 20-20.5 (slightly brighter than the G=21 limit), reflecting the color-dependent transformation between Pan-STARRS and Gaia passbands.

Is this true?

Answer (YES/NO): NO